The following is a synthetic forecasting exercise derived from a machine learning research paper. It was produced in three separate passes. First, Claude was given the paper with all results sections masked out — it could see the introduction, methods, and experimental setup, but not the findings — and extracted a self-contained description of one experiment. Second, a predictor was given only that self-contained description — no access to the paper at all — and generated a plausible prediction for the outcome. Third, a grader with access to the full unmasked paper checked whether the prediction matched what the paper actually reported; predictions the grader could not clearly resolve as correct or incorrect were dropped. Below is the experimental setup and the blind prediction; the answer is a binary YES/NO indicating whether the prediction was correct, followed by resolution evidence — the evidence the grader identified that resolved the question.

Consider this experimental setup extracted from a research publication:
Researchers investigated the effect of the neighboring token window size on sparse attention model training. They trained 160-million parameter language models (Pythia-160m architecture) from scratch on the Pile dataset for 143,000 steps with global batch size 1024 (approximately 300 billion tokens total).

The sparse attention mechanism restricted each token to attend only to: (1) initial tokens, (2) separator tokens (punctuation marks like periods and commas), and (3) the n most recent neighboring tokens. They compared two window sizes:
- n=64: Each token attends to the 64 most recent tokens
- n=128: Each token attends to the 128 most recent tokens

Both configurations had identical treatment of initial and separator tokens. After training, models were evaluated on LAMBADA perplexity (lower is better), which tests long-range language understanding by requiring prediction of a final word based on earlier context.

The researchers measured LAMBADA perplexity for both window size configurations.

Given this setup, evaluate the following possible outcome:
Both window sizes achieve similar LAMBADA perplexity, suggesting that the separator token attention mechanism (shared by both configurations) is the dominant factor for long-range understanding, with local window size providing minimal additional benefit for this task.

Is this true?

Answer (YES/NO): NO